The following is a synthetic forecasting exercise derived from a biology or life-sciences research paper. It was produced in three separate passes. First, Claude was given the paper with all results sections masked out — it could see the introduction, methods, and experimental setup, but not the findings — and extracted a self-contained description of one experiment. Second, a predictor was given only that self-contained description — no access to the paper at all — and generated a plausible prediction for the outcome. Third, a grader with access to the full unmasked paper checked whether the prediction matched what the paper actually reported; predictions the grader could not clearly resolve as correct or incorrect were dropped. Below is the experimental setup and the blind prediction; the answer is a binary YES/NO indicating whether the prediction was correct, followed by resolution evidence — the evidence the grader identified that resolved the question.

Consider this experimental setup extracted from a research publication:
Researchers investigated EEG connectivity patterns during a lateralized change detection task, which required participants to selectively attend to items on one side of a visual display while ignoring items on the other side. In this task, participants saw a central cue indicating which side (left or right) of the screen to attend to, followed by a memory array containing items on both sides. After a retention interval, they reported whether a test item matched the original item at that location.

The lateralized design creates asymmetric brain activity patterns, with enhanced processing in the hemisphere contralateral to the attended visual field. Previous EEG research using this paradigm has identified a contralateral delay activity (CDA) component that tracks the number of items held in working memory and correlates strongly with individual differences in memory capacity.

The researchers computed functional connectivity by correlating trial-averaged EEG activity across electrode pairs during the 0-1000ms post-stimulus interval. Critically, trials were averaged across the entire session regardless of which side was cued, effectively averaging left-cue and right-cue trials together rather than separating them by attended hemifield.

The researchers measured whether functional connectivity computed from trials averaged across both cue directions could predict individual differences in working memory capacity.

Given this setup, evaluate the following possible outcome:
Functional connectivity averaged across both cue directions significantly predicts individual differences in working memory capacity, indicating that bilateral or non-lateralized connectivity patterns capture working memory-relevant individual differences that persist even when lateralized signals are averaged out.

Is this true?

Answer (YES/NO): YES